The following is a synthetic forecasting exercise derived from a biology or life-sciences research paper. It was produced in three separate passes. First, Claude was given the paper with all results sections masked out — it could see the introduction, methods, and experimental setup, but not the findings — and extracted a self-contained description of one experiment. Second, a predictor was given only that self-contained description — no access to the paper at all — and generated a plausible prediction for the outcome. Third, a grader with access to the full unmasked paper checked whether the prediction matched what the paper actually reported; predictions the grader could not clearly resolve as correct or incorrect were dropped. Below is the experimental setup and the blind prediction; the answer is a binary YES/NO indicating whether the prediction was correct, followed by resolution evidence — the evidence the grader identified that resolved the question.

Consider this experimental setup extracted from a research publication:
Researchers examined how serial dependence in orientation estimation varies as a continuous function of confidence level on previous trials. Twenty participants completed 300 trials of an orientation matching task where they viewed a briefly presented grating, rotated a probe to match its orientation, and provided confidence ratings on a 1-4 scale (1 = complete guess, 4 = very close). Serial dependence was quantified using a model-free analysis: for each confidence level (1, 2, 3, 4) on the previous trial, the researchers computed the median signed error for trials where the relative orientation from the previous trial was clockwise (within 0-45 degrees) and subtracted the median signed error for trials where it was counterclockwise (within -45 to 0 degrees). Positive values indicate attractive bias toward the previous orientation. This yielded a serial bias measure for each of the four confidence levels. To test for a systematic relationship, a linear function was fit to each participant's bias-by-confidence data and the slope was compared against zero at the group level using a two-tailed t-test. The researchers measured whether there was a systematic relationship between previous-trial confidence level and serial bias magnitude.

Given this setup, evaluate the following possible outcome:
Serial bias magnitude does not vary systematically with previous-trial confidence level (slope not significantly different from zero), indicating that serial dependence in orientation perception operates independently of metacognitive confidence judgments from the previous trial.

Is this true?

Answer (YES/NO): NO